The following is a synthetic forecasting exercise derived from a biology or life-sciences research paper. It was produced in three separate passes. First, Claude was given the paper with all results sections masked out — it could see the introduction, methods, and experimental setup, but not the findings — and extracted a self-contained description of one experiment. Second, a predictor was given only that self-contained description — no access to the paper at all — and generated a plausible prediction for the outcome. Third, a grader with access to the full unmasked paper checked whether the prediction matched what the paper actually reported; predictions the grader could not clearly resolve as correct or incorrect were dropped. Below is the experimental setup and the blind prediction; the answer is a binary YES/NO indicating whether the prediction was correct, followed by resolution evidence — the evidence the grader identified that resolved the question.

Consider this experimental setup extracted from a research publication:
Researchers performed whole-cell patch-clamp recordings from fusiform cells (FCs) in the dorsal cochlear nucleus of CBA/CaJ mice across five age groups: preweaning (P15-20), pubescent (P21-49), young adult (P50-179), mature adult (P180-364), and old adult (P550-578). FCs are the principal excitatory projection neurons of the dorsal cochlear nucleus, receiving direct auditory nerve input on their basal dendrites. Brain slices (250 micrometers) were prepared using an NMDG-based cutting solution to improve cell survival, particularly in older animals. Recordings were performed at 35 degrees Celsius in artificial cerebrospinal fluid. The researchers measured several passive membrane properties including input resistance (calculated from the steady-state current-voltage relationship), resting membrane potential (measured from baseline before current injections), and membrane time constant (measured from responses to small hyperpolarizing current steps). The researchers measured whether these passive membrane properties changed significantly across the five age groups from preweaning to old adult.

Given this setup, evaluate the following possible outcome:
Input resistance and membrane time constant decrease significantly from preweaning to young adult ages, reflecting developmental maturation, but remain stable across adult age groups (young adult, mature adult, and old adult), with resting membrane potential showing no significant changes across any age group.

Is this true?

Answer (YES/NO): NO